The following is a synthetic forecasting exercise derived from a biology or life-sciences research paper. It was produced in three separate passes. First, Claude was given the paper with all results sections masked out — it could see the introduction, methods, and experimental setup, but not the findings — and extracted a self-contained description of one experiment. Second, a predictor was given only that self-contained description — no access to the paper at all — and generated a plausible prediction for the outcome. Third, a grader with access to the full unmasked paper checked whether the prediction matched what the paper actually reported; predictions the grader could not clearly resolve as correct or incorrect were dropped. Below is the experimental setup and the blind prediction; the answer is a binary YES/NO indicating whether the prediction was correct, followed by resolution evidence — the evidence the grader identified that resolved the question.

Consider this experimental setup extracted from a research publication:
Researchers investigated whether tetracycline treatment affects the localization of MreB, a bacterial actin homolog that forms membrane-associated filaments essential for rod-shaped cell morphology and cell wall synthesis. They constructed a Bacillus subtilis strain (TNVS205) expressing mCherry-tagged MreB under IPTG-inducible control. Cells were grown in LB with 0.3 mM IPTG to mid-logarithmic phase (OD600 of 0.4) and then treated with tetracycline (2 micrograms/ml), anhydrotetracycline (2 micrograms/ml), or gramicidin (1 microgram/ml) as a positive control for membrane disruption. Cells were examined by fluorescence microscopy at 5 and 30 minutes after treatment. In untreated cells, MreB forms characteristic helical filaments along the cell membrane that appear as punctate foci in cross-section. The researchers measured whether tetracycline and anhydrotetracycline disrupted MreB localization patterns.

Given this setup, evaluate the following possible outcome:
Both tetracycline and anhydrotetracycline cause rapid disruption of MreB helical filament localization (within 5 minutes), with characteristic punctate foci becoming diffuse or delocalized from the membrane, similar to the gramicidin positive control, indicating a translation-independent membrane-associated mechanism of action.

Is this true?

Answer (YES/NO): NO